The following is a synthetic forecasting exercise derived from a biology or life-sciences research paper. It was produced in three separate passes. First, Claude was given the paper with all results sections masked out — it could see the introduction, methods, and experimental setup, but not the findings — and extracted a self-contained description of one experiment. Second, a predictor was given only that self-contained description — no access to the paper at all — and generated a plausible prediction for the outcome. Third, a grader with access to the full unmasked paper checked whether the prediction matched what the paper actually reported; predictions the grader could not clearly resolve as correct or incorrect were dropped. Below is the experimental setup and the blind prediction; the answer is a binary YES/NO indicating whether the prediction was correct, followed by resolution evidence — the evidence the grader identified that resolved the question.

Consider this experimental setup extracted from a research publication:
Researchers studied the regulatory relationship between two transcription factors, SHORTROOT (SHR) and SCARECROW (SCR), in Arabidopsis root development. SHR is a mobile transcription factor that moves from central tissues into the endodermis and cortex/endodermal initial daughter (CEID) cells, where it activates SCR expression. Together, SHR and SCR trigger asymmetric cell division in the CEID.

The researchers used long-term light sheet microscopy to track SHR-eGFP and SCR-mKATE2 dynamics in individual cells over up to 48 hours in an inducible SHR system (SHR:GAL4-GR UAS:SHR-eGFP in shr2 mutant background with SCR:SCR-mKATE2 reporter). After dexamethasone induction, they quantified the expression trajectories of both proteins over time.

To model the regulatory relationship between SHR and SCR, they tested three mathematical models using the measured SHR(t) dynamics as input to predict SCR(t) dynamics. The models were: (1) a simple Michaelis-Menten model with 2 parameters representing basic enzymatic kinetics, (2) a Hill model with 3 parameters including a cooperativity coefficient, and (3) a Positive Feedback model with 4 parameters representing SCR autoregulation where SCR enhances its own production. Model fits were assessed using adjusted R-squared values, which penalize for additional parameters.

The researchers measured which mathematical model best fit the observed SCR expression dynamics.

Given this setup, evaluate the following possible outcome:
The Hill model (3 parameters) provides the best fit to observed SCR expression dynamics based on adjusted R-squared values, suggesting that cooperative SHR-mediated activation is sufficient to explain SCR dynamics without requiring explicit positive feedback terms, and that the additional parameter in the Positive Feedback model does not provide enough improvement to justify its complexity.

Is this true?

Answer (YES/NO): YES